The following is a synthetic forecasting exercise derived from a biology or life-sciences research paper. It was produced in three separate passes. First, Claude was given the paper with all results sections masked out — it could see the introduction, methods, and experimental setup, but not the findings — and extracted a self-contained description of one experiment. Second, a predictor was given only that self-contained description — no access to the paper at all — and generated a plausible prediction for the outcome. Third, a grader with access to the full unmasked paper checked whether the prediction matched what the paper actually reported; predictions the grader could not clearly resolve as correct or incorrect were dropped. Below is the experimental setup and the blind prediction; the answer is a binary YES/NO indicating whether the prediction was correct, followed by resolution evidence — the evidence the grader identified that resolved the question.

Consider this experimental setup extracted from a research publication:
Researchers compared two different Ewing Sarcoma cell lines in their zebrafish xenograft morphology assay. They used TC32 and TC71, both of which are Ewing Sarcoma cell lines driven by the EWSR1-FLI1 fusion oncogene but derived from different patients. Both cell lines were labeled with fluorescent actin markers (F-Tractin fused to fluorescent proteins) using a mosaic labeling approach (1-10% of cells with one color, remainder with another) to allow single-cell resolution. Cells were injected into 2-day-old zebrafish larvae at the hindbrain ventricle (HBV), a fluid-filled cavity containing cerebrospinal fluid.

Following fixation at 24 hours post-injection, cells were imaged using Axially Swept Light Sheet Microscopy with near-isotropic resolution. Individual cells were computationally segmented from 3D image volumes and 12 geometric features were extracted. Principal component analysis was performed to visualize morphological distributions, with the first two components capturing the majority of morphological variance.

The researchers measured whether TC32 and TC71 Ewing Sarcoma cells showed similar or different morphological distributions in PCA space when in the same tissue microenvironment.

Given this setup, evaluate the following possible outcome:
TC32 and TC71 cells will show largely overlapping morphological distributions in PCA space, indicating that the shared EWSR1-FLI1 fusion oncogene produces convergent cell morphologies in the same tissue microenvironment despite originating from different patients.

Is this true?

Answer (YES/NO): NO